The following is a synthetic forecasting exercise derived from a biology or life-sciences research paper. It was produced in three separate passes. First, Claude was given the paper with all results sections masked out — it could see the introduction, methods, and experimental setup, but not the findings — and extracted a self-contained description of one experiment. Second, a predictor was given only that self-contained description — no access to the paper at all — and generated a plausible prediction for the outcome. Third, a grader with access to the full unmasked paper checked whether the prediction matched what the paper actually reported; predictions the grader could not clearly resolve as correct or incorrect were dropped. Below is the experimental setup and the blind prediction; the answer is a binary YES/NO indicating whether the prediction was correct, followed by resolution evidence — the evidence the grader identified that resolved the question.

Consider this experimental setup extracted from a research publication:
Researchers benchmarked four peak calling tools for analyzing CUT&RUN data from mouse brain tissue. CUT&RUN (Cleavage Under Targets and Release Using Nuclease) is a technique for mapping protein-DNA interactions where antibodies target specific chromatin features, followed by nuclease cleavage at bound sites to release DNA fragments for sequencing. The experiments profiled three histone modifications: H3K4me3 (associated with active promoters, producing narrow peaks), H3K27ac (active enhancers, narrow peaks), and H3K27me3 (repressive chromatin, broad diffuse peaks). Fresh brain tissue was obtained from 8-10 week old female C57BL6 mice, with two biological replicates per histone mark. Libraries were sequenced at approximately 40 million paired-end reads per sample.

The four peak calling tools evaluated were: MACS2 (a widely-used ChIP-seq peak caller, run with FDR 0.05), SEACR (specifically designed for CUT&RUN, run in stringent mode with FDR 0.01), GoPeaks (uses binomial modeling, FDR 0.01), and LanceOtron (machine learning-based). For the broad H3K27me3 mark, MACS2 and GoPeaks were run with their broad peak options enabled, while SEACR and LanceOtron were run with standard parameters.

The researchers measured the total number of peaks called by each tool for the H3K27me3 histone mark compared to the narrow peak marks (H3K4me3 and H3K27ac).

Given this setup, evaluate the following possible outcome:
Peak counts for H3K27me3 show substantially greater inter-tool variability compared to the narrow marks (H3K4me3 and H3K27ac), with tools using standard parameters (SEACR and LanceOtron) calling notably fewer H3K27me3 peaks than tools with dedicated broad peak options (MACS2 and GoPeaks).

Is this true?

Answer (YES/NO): NO